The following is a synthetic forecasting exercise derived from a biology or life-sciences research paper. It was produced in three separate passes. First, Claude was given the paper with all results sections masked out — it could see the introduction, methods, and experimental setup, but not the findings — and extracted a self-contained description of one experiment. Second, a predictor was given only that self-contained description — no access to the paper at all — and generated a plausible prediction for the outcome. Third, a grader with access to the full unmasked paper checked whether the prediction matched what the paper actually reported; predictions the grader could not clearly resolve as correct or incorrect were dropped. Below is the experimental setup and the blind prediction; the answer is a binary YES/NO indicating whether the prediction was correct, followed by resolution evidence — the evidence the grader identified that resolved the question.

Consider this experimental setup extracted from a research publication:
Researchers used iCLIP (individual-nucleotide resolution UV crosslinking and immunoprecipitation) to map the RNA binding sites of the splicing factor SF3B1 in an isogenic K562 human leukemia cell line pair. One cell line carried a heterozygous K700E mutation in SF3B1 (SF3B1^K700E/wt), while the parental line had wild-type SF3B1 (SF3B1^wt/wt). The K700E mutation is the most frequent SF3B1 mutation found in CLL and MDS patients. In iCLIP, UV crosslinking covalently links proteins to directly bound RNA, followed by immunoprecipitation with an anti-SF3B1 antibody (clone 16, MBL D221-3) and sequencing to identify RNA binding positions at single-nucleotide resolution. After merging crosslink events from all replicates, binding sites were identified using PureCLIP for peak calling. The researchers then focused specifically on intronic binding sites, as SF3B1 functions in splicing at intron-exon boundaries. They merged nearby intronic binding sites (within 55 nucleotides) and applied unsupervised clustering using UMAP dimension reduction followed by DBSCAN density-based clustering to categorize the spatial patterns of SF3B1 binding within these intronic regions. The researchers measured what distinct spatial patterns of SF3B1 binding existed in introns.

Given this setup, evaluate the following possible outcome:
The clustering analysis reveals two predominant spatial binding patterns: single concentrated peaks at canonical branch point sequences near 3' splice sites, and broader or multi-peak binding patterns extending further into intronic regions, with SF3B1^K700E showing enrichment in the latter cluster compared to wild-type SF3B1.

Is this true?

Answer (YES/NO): NO